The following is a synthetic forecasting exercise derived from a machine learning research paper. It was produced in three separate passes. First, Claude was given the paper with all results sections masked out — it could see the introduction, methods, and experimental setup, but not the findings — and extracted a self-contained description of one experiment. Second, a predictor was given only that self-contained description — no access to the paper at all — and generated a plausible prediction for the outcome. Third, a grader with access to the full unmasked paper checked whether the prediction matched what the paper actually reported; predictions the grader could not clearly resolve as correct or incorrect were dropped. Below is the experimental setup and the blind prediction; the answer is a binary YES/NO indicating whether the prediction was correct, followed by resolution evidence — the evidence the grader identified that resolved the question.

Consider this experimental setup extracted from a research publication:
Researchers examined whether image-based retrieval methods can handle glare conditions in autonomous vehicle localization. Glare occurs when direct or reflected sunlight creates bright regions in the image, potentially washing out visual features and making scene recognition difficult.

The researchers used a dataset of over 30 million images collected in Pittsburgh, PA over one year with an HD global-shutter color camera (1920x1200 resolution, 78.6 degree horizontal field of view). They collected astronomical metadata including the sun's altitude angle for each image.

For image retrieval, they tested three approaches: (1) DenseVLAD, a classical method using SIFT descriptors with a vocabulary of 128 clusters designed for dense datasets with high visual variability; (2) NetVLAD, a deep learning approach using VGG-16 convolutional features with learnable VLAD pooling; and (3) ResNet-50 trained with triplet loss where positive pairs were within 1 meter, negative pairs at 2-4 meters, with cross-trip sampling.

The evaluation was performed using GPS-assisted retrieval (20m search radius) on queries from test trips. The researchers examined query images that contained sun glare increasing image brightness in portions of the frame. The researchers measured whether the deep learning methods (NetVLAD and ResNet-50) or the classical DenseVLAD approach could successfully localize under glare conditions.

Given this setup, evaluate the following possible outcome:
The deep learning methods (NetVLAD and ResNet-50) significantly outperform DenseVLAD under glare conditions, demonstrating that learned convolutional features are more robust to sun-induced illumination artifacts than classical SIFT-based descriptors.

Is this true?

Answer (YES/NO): YES